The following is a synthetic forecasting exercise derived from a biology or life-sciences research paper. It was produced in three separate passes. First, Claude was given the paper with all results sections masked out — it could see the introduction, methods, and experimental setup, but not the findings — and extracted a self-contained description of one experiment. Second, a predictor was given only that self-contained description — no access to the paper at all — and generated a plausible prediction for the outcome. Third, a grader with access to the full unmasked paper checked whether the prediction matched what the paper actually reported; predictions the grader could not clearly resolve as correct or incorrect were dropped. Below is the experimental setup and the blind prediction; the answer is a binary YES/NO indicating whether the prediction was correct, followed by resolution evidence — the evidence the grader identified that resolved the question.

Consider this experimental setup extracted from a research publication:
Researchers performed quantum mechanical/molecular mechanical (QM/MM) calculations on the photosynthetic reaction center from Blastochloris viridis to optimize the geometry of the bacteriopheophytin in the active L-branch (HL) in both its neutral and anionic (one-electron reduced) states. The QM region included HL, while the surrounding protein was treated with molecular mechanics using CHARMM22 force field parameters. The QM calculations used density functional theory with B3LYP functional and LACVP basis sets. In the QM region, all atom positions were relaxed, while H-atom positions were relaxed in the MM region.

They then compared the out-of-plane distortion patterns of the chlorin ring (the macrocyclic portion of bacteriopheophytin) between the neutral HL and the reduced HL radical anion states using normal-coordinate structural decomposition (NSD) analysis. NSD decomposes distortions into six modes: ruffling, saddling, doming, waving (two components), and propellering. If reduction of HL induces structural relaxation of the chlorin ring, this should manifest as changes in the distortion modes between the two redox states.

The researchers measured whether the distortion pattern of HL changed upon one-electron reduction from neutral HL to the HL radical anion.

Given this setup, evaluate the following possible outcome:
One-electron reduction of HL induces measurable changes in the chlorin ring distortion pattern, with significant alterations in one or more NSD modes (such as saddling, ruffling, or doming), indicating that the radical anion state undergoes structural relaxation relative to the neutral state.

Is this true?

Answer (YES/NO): YES